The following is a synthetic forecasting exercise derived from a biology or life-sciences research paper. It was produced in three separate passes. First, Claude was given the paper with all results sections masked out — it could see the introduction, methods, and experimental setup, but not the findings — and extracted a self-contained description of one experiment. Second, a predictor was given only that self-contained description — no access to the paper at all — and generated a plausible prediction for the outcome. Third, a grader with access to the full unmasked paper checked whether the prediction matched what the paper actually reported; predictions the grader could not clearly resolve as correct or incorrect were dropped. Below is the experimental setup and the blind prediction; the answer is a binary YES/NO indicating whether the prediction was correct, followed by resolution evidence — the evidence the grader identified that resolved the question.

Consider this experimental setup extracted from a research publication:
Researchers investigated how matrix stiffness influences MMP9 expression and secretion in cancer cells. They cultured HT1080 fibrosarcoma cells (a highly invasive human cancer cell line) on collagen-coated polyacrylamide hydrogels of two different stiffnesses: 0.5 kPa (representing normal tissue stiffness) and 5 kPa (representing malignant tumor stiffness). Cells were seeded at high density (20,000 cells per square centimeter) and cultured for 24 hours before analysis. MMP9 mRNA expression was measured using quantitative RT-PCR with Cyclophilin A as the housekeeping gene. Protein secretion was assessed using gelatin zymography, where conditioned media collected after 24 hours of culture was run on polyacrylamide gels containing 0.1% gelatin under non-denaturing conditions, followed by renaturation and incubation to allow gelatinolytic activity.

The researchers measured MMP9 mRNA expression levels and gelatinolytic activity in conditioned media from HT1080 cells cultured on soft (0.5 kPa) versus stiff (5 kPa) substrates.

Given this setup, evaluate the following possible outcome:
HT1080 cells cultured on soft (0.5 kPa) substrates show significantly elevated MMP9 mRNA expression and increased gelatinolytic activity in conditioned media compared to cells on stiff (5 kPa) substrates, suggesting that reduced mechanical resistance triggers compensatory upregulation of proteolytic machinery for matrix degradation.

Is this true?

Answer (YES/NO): NO